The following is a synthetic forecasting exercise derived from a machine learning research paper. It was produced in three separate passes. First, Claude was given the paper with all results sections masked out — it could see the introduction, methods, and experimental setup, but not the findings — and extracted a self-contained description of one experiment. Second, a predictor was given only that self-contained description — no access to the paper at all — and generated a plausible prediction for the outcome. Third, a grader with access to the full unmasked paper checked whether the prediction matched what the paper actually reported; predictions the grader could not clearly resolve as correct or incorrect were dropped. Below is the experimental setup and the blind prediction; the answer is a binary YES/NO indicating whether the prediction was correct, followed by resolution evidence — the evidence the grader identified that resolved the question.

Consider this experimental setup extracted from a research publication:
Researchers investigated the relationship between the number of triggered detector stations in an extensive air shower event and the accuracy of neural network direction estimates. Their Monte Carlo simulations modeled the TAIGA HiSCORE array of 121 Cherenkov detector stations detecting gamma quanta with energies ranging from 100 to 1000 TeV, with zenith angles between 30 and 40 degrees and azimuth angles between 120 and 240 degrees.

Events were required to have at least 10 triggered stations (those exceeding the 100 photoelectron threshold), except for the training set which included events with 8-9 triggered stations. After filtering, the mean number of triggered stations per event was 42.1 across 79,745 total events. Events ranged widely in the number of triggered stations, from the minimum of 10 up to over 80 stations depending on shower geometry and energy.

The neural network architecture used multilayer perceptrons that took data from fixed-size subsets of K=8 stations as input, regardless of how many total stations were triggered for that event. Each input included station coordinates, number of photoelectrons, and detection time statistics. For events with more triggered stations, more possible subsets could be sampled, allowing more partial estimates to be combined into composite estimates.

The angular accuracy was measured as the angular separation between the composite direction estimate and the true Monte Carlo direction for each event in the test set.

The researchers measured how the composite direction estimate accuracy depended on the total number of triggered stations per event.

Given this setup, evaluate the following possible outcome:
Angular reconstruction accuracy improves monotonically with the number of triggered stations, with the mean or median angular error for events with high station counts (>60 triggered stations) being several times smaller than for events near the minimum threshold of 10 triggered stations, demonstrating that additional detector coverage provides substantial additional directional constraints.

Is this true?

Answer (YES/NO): NO